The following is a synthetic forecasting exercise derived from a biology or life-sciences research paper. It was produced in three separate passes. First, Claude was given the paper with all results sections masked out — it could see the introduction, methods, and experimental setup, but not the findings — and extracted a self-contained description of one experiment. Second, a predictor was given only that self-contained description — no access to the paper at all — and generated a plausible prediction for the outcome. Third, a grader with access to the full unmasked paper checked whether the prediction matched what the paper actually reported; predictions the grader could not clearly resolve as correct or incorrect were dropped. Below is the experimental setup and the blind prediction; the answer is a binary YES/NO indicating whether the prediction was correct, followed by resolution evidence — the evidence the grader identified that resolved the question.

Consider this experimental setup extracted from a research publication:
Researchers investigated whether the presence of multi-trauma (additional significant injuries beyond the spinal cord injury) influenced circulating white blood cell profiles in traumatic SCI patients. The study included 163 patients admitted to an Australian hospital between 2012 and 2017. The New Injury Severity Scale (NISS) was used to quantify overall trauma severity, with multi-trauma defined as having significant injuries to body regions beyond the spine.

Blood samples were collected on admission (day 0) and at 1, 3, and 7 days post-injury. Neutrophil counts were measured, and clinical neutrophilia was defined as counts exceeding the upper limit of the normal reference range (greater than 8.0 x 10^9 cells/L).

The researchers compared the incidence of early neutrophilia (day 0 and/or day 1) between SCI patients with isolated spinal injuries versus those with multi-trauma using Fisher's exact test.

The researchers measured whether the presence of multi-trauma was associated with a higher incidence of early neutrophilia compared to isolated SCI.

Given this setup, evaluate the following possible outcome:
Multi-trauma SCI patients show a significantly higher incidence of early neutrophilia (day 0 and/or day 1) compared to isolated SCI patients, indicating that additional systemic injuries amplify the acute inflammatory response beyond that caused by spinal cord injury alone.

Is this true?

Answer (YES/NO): YES